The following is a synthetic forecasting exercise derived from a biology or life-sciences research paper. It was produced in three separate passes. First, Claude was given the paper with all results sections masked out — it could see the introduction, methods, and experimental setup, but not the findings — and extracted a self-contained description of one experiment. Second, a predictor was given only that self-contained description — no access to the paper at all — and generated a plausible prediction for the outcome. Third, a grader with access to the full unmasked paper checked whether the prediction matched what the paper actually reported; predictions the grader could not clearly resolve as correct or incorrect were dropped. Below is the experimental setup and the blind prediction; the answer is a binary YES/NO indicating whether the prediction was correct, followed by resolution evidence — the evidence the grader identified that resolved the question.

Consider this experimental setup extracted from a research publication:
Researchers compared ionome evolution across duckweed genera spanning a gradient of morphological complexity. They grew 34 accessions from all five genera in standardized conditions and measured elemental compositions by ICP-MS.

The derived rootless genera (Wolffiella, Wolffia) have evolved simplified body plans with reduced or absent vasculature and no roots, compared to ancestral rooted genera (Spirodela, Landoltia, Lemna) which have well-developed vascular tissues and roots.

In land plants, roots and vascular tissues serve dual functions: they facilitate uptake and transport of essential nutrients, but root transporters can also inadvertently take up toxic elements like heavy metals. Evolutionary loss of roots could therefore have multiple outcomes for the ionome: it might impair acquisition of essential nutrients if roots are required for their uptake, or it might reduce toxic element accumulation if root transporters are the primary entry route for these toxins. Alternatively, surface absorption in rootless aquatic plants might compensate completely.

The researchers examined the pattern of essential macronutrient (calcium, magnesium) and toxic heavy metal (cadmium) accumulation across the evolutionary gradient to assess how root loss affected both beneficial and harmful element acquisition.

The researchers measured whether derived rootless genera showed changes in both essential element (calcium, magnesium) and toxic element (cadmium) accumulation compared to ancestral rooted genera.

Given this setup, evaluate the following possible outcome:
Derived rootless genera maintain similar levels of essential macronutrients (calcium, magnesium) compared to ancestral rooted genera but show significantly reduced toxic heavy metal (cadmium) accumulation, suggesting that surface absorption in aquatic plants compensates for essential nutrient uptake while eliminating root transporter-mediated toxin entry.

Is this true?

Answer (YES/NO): NO